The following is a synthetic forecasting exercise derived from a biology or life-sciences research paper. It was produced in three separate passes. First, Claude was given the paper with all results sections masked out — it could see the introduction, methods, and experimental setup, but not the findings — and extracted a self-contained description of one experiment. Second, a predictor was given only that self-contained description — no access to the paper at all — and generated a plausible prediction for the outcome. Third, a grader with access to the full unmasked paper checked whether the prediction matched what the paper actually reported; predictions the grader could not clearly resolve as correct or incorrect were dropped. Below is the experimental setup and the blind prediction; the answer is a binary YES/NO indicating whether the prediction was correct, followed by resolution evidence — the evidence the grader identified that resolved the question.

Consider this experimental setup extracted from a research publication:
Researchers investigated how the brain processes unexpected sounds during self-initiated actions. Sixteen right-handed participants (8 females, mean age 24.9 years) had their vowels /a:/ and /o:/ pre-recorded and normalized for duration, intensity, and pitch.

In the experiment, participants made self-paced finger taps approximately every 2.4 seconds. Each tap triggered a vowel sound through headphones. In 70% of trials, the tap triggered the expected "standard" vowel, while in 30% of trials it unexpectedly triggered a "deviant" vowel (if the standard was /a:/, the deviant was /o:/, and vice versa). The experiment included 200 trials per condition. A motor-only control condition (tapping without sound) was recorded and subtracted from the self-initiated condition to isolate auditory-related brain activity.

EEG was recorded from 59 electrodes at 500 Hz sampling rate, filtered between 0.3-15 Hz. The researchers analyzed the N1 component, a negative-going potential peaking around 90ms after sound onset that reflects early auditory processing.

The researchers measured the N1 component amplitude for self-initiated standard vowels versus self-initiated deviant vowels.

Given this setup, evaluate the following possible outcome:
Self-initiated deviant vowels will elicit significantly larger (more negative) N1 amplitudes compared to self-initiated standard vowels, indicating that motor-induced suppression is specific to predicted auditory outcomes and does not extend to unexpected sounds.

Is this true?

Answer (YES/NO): YES